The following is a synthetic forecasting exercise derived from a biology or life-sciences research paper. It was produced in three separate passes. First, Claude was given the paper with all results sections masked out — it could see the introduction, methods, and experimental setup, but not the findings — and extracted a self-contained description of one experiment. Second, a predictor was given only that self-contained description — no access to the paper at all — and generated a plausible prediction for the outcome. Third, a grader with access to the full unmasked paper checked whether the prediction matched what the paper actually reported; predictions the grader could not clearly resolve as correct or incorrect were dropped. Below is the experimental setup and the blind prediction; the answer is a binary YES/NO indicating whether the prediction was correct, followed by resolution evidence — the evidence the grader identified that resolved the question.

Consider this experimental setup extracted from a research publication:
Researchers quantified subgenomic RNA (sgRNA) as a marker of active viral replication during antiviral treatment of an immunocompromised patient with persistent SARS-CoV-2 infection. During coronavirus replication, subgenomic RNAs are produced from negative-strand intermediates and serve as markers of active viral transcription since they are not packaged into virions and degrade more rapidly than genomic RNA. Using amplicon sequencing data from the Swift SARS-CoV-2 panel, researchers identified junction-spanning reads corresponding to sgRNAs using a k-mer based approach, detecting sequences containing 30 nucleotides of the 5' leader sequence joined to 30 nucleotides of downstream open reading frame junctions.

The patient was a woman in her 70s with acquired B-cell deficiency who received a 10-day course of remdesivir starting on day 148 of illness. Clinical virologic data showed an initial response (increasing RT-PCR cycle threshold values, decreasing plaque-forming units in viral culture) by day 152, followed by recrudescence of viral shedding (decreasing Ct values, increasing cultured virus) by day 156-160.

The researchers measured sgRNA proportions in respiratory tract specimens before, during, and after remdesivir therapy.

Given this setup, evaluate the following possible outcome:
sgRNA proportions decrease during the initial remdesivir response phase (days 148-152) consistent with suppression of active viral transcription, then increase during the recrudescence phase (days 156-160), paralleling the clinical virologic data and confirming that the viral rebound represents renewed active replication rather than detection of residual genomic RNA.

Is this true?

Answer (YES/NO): YES